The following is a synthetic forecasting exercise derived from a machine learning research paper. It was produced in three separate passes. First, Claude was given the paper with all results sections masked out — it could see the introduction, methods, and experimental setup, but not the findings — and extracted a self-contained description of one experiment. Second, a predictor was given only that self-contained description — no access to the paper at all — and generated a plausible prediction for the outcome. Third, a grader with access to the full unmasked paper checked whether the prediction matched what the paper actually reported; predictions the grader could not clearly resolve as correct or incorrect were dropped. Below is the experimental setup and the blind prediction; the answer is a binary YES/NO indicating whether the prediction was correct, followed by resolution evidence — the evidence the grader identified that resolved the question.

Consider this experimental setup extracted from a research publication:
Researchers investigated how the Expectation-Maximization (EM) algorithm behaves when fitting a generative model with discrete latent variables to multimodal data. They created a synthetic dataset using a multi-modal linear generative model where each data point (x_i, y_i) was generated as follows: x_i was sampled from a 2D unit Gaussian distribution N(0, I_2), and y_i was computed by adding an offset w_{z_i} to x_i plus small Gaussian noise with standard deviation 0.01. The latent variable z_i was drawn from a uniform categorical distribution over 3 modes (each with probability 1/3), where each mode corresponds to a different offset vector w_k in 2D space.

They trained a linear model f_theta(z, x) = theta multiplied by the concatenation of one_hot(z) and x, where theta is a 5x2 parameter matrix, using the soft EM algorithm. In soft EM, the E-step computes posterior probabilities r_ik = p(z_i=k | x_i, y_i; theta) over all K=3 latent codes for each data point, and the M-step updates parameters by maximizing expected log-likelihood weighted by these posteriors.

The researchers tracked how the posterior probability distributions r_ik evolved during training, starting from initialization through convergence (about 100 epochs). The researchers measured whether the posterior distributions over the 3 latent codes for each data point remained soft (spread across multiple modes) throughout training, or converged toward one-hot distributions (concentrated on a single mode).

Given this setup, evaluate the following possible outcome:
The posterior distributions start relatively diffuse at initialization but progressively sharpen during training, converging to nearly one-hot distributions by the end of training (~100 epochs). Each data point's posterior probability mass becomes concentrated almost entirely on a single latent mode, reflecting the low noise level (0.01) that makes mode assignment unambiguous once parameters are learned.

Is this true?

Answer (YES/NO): YES